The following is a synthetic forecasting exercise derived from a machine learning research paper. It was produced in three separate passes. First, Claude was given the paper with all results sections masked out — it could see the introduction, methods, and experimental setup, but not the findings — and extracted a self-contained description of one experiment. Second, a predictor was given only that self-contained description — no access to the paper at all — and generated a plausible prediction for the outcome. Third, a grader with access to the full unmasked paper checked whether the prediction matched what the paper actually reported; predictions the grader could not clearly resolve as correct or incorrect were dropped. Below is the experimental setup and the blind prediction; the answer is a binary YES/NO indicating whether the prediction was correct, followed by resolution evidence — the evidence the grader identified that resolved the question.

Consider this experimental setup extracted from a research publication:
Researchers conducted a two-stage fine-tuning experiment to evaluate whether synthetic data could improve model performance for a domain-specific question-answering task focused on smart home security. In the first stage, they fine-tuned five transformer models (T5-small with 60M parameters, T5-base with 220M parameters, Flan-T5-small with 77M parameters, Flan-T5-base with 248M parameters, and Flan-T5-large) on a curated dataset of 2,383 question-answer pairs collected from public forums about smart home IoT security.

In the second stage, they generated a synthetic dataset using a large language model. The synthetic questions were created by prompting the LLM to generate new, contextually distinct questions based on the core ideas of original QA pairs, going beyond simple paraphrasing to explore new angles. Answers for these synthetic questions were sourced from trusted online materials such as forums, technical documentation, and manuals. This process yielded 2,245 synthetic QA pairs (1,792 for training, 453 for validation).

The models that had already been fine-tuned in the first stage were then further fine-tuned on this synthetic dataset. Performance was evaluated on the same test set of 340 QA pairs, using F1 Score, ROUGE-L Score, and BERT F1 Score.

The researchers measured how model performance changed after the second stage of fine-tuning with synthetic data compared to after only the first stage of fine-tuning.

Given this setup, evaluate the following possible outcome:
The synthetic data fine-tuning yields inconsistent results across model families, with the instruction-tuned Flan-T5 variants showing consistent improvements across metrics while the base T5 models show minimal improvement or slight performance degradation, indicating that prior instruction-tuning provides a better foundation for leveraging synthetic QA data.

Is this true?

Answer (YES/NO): NO